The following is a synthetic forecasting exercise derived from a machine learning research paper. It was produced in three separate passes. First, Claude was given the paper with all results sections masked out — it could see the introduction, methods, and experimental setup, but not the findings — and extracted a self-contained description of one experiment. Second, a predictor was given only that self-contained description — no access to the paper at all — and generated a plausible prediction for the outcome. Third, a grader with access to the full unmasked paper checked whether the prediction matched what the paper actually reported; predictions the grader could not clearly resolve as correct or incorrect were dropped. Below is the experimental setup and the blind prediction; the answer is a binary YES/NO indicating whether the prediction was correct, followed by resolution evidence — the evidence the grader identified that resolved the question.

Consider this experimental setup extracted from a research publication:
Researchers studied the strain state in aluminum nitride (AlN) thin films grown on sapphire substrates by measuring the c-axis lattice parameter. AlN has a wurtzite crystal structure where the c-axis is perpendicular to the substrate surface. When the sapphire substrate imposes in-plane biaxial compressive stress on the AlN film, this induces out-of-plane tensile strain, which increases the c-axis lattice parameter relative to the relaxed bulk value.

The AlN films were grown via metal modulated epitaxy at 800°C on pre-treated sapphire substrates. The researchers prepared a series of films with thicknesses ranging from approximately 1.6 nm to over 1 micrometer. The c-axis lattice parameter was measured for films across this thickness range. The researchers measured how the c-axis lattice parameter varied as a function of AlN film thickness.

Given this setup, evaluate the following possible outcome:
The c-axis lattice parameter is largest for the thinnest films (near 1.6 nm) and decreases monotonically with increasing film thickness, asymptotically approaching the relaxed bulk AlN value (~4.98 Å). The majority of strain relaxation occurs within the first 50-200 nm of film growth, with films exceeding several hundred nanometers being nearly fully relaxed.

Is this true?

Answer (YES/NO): NO